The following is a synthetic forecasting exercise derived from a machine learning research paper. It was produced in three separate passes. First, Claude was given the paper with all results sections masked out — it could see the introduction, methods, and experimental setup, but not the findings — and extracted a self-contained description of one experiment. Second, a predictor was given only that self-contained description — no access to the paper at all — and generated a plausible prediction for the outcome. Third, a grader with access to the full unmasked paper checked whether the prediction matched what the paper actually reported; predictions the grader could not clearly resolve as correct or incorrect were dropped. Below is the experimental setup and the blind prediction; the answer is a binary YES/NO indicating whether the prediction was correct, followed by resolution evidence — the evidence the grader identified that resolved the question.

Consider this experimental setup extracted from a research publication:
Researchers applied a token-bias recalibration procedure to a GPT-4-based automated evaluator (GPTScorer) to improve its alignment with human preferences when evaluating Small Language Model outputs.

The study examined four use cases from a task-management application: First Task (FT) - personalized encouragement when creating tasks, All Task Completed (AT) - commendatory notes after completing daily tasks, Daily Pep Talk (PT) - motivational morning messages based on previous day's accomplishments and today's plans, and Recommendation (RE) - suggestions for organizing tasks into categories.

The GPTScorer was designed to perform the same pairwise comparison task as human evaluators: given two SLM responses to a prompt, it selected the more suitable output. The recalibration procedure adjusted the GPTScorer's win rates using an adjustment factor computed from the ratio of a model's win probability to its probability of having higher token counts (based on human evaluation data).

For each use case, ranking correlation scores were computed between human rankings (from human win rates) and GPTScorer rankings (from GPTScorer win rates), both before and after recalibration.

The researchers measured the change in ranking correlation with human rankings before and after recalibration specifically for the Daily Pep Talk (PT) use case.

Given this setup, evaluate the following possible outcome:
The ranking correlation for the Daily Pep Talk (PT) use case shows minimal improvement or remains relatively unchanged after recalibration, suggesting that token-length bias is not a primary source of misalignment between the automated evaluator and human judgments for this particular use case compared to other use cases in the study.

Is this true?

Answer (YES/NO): YES